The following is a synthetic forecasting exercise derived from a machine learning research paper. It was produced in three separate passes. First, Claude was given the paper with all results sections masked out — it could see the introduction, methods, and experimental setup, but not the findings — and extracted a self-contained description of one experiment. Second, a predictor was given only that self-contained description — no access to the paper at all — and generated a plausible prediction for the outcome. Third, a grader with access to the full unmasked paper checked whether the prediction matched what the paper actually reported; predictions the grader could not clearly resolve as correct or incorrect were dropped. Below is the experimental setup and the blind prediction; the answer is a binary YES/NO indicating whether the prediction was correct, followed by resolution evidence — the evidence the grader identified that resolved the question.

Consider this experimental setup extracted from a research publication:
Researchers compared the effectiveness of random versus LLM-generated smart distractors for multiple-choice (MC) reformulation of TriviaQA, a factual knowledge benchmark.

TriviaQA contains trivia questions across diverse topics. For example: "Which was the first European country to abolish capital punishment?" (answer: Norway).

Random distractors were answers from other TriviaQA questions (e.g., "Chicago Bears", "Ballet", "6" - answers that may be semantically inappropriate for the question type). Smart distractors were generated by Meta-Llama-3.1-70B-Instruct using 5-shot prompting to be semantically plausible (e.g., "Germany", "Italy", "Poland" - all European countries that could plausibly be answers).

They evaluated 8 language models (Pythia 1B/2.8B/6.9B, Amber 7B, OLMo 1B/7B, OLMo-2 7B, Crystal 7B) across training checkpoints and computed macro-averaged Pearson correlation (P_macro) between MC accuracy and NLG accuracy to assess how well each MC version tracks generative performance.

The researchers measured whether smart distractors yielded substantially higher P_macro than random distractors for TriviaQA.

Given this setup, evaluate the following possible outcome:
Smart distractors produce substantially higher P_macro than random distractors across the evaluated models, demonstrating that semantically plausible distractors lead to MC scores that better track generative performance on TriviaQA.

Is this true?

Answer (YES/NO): NO